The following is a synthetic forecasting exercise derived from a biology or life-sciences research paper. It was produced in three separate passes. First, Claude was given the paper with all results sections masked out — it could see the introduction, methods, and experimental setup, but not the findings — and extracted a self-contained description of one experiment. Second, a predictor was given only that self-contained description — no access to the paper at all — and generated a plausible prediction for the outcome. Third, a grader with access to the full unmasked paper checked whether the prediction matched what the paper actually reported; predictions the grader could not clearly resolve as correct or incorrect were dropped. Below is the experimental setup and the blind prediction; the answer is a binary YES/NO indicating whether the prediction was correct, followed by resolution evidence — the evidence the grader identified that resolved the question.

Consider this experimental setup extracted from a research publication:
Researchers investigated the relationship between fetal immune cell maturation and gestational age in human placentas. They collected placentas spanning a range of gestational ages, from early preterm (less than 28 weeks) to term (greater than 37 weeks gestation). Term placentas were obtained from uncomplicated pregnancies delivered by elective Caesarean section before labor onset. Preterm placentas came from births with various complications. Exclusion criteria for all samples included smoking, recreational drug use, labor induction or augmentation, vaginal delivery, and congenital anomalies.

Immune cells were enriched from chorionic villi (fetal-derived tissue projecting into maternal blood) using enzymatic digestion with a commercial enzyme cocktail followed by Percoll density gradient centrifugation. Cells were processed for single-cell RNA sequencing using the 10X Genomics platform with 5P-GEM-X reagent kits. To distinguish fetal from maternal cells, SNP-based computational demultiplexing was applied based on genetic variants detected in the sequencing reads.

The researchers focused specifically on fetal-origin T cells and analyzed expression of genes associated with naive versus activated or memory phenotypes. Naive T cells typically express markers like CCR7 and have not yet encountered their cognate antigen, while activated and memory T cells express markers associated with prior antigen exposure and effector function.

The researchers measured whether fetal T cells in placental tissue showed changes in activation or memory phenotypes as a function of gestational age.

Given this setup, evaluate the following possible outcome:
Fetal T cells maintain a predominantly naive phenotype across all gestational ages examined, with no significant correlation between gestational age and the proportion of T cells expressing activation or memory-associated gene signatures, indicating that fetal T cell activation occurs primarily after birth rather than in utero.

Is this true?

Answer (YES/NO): NO